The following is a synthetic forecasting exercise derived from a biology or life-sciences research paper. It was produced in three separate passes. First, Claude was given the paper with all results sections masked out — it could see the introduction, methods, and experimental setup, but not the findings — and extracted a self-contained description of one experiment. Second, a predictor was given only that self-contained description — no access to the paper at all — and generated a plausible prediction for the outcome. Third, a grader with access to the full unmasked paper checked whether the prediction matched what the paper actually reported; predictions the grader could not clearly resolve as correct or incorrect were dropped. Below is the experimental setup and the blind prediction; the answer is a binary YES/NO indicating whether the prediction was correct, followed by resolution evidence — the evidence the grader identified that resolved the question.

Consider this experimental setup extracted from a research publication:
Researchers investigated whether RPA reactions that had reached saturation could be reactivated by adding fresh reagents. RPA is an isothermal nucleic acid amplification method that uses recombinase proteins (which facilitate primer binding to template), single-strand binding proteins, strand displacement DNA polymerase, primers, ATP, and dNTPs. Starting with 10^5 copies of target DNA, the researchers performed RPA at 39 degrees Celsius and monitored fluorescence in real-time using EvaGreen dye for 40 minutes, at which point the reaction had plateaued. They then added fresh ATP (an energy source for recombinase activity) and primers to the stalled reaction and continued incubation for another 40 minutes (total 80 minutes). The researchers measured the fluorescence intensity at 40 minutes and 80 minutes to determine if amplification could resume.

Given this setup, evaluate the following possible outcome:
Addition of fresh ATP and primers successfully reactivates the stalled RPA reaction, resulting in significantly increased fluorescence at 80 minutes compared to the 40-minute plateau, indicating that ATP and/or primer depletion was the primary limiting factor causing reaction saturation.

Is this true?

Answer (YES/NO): NO